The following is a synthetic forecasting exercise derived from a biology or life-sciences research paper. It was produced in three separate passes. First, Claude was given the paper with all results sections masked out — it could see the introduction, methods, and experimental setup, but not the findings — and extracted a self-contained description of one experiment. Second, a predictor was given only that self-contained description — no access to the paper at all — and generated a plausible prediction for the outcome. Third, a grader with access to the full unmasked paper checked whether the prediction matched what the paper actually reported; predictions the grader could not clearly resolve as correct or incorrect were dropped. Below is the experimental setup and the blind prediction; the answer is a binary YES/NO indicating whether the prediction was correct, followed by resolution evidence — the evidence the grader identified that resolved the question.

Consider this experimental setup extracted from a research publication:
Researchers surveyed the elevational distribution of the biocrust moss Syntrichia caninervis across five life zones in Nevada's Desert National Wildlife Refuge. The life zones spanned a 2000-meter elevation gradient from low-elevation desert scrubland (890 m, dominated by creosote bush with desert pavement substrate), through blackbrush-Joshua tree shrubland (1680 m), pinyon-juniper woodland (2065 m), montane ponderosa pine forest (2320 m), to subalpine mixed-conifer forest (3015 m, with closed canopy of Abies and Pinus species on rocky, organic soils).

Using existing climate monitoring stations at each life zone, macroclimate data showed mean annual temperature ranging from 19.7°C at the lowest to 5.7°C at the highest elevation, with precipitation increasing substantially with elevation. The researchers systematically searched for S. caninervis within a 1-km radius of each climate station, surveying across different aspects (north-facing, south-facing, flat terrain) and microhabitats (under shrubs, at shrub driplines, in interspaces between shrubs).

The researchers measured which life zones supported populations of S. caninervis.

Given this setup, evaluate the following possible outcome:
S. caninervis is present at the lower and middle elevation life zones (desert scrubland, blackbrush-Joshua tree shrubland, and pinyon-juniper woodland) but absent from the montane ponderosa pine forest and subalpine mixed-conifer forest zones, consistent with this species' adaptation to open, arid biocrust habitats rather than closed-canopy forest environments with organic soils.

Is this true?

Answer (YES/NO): YES